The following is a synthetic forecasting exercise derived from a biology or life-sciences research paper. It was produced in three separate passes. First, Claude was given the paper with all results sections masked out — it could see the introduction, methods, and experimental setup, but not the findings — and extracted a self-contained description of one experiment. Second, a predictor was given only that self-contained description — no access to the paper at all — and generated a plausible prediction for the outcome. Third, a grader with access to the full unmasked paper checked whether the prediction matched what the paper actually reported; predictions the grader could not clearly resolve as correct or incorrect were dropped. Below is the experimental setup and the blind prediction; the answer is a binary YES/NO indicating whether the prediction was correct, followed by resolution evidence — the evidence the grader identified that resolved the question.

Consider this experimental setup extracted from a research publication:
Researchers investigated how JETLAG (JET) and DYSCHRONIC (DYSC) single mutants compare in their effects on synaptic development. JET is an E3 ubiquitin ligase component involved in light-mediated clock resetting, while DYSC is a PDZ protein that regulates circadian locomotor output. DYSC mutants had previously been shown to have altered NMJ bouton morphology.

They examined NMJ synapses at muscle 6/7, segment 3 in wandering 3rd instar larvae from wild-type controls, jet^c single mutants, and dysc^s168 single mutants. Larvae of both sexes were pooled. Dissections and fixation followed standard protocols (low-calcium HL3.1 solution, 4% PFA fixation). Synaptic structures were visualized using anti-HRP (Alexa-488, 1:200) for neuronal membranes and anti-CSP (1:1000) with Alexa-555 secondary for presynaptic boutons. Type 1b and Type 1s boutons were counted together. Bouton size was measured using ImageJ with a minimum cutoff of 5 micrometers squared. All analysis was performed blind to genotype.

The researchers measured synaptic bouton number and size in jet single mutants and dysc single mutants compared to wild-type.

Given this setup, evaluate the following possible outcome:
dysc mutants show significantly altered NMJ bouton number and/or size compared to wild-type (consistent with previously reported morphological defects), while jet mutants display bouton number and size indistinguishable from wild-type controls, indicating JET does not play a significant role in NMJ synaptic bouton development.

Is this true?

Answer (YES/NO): NO